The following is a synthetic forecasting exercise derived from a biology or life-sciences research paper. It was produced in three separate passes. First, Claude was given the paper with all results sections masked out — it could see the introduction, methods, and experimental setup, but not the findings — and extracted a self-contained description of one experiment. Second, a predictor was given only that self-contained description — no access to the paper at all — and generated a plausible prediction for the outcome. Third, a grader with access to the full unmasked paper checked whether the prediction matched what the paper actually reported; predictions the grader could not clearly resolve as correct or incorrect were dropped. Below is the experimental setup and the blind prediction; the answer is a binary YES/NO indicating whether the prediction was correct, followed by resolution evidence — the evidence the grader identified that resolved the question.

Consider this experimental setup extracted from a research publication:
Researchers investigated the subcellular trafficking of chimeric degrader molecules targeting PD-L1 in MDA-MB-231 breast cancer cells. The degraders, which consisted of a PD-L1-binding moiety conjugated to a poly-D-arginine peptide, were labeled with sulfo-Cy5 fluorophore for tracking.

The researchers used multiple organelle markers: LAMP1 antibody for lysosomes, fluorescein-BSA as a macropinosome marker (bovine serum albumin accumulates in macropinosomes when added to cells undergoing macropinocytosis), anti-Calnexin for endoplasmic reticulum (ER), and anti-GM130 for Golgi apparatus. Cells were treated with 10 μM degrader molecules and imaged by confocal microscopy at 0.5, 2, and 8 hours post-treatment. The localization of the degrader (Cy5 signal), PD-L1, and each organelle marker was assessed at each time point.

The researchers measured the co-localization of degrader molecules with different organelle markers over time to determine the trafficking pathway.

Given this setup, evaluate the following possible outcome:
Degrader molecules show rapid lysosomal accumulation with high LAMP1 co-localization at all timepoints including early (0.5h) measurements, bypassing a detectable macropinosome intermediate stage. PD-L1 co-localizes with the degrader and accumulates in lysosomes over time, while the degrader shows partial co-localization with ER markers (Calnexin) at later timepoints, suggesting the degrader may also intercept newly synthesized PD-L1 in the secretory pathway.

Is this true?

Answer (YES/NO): NO